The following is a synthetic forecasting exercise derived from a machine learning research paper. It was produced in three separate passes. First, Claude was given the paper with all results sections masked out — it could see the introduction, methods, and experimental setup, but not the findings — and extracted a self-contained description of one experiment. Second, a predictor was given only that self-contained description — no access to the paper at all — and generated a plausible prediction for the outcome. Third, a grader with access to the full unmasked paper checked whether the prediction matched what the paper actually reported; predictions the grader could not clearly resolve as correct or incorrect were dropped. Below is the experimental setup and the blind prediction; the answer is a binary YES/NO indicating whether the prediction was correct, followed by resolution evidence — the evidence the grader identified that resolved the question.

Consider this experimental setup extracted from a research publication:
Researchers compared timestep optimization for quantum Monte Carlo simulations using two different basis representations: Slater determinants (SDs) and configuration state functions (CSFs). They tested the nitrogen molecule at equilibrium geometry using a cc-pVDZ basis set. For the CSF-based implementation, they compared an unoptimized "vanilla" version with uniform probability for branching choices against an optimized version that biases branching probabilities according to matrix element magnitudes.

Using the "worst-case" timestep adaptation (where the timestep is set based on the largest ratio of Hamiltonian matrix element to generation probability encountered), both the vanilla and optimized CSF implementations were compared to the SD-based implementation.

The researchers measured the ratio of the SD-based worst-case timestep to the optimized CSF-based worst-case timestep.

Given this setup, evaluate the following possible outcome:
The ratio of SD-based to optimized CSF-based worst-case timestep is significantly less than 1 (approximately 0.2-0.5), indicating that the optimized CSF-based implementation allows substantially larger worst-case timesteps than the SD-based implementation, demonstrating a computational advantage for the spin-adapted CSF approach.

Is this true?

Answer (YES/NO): NO